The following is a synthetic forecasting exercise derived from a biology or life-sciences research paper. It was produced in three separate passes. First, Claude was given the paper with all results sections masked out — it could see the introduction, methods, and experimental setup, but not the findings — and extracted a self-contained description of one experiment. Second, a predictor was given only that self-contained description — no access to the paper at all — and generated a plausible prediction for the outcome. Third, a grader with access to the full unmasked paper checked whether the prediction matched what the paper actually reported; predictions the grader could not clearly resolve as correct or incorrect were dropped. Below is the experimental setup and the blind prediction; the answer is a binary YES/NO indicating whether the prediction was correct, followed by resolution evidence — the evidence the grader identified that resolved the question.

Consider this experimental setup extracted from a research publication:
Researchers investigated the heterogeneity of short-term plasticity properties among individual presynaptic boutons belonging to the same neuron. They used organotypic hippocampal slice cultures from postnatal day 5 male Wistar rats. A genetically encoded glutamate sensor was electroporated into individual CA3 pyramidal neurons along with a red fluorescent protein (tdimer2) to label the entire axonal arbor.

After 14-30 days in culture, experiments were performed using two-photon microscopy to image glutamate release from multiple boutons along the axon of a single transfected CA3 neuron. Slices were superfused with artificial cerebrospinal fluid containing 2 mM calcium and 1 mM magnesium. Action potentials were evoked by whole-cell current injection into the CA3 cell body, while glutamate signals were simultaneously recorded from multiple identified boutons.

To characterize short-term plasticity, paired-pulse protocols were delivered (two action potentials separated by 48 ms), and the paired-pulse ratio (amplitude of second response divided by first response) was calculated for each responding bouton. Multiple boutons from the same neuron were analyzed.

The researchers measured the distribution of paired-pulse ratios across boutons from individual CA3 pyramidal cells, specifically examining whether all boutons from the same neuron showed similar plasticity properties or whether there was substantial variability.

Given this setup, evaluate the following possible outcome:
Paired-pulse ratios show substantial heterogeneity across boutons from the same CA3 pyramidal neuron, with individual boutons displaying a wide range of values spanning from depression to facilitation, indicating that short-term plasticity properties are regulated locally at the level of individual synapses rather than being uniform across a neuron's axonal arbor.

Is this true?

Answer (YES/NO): YES